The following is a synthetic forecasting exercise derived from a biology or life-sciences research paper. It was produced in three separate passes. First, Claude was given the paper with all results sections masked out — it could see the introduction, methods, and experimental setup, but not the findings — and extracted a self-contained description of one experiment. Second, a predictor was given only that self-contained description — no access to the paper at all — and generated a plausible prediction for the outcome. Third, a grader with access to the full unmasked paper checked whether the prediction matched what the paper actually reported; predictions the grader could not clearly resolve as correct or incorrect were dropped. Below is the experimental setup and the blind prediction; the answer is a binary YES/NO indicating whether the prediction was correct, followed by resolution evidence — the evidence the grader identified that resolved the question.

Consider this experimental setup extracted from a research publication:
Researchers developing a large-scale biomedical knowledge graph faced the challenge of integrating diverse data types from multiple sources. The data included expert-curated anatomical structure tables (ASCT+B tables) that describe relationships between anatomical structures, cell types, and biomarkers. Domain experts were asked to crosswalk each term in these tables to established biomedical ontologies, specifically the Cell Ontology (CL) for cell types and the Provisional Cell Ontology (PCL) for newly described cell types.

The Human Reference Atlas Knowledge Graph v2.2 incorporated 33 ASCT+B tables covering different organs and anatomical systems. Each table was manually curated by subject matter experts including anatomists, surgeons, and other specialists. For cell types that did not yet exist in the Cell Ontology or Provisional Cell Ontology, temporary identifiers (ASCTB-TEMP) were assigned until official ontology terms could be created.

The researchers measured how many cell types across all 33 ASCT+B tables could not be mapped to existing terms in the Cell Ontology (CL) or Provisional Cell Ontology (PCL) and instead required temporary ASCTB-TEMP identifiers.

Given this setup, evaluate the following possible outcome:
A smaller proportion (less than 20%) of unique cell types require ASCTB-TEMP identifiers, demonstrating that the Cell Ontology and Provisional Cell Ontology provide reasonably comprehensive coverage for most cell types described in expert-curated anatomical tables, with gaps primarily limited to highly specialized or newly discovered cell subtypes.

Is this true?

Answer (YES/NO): YES